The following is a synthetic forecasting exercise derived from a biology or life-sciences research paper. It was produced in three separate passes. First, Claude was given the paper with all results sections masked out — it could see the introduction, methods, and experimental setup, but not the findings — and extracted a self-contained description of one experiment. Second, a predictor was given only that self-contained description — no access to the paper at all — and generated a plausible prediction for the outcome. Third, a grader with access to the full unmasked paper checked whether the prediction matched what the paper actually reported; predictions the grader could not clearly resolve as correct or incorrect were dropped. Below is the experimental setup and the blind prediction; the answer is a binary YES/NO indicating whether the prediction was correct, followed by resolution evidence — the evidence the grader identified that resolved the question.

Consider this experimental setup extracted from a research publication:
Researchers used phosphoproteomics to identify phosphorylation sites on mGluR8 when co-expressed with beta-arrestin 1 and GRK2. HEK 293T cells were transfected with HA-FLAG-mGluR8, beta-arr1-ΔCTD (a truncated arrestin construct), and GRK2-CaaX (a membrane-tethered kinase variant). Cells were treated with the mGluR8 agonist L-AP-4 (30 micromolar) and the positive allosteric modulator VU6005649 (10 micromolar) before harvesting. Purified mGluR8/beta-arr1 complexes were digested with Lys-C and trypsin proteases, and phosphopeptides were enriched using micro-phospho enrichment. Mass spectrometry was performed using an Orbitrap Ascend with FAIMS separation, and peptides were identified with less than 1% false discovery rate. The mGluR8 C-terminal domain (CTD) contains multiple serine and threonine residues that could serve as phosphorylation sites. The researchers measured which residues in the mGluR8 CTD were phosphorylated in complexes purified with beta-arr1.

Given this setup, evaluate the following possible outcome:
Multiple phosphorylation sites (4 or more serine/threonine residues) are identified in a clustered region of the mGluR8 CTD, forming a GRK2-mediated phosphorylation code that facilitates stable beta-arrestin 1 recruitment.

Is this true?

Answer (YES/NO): YES